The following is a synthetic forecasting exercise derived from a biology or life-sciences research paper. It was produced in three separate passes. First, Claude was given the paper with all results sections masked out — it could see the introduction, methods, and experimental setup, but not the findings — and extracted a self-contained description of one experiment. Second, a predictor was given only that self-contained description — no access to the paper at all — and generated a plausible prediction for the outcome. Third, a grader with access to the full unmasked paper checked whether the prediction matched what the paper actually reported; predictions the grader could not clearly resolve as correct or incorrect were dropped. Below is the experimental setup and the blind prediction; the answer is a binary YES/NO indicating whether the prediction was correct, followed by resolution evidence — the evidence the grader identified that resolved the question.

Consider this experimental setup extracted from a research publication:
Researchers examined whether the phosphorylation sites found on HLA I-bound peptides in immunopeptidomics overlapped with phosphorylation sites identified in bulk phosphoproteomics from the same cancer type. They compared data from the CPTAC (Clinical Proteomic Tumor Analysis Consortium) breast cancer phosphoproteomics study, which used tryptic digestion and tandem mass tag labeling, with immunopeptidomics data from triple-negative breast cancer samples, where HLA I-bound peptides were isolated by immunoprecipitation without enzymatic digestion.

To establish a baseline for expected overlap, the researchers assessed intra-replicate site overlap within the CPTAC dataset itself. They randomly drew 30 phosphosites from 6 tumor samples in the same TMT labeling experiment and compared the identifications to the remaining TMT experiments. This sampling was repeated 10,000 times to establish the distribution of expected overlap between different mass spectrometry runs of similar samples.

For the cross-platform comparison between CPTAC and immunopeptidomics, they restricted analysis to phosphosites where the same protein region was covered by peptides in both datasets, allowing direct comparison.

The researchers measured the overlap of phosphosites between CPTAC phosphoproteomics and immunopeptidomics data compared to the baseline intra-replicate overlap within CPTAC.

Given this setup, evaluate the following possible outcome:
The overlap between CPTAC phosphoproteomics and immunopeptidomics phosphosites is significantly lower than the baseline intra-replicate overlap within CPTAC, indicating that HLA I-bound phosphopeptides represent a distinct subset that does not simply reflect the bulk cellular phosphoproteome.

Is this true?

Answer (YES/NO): NO